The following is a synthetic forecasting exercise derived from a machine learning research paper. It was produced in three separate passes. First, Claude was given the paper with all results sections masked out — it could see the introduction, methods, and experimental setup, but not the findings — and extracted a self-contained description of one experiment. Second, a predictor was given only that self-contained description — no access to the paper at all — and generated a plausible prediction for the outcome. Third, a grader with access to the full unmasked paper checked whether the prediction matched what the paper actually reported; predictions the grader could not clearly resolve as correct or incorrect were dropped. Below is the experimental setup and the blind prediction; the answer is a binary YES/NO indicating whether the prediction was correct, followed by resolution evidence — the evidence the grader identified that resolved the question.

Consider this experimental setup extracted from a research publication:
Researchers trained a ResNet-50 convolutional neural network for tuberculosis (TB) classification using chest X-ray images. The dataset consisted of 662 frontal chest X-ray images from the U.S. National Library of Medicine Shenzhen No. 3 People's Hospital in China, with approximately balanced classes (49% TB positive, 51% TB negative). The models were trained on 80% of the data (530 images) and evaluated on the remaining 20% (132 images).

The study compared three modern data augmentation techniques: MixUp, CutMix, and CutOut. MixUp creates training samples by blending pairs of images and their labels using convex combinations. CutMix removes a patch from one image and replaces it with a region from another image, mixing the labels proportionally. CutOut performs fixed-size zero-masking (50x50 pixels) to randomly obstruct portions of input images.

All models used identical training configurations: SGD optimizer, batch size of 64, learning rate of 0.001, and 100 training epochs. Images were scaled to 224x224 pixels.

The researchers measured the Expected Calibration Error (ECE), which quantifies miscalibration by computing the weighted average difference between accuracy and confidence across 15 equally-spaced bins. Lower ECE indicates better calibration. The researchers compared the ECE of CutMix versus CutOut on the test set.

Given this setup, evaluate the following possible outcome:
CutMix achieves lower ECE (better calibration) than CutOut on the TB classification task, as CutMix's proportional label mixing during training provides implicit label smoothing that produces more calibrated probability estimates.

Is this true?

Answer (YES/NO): YES